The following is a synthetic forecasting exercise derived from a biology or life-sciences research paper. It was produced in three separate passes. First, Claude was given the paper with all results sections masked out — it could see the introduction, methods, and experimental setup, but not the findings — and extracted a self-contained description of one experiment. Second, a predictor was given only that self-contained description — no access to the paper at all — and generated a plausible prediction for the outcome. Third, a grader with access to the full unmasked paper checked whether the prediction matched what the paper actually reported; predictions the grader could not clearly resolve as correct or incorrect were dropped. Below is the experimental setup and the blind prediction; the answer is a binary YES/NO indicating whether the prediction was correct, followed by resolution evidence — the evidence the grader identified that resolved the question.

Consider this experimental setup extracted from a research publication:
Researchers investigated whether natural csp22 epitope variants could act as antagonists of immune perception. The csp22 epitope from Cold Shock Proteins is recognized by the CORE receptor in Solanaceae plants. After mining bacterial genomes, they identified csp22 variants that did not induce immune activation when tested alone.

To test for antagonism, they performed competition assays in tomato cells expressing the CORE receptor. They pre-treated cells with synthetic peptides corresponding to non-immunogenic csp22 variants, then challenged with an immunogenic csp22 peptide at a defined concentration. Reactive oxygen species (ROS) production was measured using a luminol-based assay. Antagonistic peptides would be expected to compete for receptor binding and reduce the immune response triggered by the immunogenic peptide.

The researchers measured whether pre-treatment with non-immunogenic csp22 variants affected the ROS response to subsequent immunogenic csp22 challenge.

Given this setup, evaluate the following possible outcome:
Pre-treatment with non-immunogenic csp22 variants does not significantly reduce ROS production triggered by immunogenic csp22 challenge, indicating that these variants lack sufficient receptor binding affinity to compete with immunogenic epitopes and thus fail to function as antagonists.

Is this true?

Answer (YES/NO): NO